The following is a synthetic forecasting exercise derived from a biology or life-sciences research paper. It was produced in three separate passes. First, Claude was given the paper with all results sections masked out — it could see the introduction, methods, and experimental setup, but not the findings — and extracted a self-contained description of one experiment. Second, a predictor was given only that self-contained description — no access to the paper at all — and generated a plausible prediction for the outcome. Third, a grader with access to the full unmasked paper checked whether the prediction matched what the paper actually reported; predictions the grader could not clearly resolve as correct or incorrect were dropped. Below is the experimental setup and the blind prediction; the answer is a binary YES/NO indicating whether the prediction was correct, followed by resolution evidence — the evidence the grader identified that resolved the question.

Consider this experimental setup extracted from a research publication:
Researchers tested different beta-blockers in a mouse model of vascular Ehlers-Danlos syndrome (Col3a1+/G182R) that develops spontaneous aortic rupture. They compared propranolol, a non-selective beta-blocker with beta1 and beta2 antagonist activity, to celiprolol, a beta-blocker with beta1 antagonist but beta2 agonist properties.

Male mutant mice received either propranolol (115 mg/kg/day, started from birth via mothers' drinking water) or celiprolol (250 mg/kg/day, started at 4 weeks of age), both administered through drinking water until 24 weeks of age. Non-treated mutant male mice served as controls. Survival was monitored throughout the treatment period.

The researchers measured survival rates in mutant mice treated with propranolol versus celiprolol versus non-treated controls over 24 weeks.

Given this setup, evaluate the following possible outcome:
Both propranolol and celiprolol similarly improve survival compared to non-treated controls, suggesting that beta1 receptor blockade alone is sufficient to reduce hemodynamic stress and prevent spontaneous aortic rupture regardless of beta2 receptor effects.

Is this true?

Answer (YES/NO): NO